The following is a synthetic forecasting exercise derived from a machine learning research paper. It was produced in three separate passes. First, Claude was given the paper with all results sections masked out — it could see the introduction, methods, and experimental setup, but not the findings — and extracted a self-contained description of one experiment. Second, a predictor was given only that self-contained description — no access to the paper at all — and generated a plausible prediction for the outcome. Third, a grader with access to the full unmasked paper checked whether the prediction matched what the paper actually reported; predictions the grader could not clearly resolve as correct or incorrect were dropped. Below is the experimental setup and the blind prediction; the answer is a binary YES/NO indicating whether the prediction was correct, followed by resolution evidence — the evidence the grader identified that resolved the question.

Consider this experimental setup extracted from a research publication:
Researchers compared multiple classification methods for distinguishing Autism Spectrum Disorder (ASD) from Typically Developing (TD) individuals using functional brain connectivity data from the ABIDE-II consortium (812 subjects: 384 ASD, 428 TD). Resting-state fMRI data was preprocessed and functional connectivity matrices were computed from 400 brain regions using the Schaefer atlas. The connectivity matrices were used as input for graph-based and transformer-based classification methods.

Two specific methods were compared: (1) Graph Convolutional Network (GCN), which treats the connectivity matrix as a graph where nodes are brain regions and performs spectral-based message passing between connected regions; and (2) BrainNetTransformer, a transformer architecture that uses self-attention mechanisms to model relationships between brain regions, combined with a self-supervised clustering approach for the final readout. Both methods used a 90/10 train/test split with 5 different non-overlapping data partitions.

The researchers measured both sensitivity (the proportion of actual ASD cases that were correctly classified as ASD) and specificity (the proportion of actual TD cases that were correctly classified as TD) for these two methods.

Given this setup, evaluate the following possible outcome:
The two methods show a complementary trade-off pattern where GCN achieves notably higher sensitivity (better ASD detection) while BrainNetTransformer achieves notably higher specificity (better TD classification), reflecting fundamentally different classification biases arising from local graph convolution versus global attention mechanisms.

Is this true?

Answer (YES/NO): YES